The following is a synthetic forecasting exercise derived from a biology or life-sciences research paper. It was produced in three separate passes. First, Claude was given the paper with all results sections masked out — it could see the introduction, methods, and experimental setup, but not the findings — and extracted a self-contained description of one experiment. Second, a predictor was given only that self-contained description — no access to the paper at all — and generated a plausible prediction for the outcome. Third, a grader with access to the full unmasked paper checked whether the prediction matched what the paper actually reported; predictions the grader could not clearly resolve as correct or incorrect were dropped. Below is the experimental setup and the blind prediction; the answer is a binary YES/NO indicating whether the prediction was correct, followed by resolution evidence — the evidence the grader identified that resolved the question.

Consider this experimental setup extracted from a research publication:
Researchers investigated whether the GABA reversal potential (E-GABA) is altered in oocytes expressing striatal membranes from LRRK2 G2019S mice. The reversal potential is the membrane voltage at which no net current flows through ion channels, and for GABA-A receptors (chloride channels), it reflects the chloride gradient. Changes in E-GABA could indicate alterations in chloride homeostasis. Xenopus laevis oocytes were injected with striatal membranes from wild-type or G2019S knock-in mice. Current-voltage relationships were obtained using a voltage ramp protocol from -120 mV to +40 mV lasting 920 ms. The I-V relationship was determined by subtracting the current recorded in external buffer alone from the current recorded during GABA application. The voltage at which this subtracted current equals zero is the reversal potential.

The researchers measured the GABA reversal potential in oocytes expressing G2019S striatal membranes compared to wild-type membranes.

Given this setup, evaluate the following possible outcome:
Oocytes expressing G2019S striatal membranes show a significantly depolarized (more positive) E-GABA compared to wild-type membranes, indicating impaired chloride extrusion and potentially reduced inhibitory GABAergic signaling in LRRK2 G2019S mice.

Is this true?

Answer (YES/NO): NO